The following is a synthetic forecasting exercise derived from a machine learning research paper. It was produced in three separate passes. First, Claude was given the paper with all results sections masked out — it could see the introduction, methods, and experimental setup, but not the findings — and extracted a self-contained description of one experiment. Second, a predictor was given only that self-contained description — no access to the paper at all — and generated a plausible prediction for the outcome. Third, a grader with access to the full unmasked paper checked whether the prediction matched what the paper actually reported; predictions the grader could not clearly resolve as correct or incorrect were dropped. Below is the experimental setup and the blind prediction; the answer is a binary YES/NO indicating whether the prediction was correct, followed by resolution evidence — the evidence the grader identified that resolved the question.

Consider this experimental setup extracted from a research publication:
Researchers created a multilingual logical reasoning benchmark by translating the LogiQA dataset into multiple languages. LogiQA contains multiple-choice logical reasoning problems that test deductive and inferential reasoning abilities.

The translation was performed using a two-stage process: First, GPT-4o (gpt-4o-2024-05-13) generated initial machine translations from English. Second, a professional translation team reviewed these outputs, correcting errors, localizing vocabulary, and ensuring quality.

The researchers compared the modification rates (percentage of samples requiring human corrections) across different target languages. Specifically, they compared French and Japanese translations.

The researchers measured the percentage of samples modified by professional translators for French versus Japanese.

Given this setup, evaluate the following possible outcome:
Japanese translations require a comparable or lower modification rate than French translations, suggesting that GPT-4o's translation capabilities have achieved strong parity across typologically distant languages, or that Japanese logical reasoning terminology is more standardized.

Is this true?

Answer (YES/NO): NO